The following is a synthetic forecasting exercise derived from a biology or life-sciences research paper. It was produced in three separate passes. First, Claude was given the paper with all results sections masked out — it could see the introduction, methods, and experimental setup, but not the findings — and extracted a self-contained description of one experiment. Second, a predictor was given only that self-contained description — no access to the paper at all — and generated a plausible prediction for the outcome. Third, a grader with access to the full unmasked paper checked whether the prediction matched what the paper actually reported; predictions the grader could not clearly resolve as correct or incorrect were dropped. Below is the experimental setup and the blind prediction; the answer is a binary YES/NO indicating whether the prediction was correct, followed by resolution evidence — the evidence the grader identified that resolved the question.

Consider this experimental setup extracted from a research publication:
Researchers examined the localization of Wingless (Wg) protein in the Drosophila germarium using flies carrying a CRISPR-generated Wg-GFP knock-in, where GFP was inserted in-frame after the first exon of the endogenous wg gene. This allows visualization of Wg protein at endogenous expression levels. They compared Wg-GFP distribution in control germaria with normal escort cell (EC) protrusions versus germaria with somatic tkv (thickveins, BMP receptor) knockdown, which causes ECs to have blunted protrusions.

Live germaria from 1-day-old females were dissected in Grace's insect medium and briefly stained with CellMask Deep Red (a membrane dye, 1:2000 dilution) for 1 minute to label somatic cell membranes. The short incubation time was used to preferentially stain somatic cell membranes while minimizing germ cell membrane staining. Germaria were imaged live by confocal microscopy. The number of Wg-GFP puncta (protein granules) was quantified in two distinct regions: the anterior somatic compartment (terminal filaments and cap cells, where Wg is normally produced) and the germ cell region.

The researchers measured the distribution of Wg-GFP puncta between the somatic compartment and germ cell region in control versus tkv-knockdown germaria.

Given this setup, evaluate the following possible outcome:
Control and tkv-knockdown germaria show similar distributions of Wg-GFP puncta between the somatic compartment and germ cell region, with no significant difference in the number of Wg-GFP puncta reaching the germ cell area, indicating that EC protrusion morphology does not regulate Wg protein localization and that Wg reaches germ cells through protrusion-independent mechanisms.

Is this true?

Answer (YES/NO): NO